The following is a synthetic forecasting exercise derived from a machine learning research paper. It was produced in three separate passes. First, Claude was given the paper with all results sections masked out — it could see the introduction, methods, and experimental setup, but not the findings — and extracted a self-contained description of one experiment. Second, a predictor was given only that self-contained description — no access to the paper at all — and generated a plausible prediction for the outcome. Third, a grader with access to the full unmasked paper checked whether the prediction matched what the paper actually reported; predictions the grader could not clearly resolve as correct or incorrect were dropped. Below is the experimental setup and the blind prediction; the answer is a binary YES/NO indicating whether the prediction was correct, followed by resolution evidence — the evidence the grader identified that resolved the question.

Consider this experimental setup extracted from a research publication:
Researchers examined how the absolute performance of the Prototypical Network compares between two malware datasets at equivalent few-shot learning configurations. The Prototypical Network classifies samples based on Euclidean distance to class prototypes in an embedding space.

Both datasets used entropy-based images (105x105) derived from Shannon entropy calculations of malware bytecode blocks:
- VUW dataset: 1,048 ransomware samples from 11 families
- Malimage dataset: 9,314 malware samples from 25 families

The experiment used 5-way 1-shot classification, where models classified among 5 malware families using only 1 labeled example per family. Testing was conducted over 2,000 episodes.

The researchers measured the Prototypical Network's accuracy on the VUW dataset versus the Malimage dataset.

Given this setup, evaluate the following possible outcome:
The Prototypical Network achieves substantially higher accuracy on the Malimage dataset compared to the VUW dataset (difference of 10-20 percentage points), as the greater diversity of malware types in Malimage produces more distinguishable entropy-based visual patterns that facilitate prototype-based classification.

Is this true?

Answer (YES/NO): NO